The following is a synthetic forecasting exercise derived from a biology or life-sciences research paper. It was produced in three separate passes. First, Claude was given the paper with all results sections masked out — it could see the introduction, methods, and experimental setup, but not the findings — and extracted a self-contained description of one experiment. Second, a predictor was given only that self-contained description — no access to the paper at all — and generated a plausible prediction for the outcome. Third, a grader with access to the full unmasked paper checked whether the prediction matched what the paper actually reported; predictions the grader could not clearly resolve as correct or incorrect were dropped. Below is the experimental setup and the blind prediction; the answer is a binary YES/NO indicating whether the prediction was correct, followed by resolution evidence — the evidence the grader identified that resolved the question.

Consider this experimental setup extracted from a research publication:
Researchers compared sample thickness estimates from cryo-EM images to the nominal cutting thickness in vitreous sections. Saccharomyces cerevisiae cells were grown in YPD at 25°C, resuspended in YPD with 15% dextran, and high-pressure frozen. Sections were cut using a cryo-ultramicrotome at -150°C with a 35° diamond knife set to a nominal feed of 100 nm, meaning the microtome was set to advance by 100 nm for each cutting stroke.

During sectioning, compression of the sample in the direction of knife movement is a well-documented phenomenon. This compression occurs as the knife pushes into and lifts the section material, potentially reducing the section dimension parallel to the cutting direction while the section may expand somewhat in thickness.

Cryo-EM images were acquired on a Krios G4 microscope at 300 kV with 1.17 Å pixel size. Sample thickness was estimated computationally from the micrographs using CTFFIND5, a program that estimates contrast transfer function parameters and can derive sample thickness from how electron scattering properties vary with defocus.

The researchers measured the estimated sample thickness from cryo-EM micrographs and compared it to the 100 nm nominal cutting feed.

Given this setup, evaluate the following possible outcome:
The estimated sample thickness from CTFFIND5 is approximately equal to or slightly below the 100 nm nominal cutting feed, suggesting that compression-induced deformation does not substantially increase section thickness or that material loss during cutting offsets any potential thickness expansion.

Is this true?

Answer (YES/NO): NO